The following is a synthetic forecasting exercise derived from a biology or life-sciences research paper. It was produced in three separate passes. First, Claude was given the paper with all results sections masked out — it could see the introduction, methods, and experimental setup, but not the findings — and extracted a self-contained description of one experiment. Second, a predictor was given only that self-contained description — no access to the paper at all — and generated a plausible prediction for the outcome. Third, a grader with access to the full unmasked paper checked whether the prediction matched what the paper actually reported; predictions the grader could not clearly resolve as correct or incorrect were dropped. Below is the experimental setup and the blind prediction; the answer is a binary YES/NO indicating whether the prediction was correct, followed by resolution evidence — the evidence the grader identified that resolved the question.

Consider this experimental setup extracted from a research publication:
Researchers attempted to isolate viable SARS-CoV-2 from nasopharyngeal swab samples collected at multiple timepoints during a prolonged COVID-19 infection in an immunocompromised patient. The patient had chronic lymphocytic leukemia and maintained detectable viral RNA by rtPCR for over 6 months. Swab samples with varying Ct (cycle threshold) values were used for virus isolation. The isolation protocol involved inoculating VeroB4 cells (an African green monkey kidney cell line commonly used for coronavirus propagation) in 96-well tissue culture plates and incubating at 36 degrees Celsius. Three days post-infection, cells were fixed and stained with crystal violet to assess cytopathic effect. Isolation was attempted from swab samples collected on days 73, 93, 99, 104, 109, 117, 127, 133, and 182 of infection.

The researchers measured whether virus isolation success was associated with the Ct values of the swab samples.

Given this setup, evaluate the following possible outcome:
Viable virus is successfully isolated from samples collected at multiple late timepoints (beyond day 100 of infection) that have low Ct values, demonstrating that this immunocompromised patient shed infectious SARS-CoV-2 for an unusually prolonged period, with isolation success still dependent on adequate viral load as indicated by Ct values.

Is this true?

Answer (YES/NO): NO